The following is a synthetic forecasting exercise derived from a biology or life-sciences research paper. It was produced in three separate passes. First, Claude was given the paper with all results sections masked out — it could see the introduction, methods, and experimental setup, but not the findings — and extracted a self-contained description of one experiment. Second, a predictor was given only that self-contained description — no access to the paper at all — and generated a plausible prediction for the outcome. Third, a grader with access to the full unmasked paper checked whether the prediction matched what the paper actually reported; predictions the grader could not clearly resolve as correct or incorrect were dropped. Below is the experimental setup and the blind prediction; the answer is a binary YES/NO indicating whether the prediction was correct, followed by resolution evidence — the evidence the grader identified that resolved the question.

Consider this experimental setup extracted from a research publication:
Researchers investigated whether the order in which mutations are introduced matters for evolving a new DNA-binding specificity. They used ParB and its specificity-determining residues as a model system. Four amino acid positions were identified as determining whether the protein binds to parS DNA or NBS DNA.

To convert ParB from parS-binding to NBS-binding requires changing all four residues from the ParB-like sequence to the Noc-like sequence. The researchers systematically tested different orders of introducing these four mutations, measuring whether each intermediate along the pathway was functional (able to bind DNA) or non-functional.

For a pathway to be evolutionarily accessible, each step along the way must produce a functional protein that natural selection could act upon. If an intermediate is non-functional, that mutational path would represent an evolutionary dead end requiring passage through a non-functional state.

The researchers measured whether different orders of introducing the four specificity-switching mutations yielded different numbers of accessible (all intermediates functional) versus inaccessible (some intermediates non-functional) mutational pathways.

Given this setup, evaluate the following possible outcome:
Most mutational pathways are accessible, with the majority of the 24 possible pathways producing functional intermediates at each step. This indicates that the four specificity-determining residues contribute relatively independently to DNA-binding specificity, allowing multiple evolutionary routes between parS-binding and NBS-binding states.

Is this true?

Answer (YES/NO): YES